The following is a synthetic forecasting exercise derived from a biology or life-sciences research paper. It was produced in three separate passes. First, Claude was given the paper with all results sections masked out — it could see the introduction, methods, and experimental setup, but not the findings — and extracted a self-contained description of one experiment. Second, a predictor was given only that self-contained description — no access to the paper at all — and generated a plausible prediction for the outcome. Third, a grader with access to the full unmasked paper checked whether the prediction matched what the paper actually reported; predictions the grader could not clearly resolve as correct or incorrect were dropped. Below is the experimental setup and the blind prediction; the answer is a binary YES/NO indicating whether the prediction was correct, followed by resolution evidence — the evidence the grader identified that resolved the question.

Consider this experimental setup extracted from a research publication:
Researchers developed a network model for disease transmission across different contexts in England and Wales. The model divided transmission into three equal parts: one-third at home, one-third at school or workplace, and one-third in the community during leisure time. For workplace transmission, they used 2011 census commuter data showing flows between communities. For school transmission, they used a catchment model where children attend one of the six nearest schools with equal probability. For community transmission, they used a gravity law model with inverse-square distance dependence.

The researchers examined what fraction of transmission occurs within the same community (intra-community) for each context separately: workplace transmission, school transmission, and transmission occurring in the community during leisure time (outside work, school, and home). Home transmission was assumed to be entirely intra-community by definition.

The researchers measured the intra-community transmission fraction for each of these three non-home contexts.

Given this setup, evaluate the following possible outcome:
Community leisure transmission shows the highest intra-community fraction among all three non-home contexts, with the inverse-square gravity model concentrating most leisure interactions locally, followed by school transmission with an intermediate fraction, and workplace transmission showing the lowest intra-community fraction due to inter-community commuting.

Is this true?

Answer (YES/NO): NO